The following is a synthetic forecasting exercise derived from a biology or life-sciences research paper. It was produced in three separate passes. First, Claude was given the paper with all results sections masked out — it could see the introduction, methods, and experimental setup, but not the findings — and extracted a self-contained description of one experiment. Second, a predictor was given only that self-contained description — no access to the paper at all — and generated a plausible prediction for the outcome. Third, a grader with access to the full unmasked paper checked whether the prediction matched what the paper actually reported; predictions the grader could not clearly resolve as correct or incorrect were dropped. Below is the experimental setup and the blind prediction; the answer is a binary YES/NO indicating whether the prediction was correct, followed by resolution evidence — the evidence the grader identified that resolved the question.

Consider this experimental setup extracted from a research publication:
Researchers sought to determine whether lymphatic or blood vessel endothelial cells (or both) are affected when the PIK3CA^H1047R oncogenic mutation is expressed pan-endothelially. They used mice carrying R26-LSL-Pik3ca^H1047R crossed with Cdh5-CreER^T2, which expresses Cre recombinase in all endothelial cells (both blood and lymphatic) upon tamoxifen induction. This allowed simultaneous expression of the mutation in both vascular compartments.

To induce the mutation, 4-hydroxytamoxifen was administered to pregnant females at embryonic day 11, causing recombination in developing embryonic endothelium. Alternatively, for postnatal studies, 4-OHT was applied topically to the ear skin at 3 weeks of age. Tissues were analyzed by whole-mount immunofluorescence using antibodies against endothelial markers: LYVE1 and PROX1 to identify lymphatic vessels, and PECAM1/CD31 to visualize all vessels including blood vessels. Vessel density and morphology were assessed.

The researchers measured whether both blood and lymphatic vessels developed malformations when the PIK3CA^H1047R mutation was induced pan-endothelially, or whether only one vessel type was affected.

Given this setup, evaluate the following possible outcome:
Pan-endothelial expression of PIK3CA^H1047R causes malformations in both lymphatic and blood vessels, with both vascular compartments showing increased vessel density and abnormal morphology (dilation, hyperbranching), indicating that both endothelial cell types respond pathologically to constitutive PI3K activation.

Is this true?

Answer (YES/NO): NO